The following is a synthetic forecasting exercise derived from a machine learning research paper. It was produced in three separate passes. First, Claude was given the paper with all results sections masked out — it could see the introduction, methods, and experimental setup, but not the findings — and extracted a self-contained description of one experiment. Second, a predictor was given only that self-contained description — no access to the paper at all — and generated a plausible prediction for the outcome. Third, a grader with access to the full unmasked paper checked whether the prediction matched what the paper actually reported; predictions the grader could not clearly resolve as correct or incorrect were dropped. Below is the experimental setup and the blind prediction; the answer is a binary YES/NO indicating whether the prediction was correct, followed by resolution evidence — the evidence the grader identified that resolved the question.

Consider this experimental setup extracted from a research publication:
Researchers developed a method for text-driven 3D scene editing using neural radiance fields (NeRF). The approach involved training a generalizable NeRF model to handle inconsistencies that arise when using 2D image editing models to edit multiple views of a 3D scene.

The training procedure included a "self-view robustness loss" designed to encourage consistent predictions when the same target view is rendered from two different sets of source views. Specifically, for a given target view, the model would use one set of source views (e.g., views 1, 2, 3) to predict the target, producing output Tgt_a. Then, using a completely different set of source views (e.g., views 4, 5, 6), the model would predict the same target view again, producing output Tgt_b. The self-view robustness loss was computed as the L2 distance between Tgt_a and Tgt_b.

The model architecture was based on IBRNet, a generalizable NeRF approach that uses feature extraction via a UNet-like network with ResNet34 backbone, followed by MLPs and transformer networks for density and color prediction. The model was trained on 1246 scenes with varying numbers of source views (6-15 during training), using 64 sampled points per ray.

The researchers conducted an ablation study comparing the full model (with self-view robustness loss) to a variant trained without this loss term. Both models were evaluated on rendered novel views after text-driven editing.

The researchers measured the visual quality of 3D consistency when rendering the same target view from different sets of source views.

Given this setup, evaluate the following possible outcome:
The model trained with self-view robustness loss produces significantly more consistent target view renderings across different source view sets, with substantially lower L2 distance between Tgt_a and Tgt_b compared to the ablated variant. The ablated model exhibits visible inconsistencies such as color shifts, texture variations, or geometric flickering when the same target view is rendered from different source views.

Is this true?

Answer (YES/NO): YES